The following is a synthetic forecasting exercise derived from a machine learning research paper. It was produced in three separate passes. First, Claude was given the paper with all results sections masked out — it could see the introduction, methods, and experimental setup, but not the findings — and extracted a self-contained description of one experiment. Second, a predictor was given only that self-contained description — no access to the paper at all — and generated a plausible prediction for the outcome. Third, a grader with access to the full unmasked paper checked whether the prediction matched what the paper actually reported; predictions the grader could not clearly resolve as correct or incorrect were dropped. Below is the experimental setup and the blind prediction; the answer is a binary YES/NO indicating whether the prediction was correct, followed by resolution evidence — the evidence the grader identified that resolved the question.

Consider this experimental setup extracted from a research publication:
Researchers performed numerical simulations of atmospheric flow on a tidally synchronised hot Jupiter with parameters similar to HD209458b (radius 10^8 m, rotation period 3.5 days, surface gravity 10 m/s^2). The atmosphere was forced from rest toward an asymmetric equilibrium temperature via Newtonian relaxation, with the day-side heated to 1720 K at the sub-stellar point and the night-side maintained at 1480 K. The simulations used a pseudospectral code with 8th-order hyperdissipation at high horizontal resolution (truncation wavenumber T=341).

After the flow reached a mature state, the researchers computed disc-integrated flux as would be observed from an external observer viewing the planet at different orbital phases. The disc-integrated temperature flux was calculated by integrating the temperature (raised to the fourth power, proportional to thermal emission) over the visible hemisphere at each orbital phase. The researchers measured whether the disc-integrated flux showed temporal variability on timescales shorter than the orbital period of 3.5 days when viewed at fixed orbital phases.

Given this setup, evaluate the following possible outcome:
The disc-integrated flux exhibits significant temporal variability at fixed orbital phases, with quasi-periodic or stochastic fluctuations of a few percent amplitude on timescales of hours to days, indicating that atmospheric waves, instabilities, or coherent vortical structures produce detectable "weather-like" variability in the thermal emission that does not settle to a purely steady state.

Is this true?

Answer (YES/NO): YES